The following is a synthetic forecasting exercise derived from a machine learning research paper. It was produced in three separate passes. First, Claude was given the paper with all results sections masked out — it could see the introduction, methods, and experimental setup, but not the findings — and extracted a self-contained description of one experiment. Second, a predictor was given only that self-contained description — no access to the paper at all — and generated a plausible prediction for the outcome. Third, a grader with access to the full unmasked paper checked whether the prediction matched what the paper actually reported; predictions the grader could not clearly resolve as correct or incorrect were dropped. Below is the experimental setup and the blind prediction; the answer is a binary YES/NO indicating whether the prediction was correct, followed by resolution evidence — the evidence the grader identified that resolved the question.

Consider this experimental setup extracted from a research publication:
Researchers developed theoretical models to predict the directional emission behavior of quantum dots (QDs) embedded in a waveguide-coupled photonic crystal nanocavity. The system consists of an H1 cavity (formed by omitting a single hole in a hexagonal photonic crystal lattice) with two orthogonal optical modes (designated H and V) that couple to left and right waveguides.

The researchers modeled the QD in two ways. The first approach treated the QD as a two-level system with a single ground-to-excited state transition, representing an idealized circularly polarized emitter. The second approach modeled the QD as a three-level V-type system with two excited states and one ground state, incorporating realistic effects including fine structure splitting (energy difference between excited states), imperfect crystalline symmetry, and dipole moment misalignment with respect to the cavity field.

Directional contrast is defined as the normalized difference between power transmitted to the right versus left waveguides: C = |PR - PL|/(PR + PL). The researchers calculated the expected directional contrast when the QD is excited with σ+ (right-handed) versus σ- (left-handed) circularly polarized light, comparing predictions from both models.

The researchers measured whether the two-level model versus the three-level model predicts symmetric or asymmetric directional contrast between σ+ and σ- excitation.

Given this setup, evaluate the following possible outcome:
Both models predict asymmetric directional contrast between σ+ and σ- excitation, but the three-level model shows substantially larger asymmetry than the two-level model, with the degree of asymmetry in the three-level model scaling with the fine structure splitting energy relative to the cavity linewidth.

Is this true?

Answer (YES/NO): NO